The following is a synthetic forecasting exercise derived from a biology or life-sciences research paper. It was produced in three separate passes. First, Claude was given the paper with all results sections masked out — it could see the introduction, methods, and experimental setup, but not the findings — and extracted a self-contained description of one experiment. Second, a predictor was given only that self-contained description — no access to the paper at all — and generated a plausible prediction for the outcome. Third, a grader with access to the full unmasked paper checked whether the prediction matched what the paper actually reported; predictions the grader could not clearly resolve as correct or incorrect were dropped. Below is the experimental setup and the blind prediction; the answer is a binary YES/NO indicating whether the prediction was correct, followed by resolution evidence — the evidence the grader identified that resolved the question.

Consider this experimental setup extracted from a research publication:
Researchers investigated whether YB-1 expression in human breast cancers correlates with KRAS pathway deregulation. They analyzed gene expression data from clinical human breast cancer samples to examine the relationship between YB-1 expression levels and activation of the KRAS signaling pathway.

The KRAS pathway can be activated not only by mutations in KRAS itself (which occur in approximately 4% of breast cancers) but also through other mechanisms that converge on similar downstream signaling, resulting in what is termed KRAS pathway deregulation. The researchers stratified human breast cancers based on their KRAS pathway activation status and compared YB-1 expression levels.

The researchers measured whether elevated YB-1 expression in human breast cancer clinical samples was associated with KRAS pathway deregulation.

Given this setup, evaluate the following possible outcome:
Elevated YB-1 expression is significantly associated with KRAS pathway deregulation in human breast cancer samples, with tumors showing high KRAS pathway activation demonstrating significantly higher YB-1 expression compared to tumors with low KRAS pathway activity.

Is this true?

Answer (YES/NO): YES